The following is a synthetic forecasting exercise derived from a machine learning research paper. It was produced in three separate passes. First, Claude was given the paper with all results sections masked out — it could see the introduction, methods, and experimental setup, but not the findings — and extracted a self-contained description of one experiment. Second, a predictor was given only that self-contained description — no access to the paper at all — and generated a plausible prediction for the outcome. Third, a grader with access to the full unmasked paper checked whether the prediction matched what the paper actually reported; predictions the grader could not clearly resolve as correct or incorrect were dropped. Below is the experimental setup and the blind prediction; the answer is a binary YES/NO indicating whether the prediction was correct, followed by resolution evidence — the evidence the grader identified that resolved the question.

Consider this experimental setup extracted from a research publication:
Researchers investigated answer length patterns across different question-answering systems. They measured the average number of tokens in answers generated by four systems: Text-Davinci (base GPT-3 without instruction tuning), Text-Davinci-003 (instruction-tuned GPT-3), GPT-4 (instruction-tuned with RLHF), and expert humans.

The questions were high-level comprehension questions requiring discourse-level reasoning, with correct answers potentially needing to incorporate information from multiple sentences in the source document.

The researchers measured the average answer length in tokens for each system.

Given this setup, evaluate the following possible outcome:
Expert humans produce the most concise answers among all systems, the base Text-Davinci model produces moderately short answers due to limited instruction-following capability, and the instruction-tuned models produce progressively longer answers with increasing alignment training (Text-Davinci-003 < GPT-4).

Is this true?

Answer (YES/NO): NO